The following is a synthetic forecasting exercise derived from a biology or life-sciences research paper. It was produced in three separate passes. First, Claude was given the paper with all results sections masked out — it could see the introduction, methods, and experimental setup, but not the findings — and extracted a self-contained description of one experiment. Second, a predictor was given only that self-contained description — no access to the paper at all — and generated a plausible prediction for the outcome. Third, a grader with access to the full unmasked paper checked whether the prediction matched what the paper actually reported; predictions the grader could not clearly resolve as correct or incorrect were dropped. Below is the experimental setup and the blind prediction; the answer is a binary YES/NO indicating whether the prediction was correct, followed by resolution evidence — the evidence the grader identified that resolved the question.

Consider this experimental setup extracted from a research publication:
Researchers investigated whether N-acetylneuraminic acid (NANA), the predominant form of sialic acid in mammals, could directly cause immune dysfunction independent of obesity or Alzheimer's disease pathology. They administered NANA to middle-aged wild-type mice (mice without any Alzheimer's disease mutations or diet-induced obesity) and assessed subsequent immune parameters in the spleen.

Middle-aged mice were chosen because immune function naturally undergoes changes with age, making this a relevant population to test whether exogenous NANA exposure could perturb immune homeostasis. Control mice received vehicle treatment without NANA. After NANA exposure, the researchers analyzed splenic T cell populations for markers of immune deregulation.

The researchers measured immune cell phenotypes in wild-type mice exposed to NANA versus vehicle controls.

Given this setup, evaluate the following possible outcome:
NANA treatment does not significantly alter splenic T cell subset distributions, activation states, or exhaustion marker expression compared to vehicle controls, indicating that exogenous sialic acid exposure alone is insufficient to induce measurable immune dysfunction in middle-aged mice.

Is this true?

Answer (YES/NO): NO